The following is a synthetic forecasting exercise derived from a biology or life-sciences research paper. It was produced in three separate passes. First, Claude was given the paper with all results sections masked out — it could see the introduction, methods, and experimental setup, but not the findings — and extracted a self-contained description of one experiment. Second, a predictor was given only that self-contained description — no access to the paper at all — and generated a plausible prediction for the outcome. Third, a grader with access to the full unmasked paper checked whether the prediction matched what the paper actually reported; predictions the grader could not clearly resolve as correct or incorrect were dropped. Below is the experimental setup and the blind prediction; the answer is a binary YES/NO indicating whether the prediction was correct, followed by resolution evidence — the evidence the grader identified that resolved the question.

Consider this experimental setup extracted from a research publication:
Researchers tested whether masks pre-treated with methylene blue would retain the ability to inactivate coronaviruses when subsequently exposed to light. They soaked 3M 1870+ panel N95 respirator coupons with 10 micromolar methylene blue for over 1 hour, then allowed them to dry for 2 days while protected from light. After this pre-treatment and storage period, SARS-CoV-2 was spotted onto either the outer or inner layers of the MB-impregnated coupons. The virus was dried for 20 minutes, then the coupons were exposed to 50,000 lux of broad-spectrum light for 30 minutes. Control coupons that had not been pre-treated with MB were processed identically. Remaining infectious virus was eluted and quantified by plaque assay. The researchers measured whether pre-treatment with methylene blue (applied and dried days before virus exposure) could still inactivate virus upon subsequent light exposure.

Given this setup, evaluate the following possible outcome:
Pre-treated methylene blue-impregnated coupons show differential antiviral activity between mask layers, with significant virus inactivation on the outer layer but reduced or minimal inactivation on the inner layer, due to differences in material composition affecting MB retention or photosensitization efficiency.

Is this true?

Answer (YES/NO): NO